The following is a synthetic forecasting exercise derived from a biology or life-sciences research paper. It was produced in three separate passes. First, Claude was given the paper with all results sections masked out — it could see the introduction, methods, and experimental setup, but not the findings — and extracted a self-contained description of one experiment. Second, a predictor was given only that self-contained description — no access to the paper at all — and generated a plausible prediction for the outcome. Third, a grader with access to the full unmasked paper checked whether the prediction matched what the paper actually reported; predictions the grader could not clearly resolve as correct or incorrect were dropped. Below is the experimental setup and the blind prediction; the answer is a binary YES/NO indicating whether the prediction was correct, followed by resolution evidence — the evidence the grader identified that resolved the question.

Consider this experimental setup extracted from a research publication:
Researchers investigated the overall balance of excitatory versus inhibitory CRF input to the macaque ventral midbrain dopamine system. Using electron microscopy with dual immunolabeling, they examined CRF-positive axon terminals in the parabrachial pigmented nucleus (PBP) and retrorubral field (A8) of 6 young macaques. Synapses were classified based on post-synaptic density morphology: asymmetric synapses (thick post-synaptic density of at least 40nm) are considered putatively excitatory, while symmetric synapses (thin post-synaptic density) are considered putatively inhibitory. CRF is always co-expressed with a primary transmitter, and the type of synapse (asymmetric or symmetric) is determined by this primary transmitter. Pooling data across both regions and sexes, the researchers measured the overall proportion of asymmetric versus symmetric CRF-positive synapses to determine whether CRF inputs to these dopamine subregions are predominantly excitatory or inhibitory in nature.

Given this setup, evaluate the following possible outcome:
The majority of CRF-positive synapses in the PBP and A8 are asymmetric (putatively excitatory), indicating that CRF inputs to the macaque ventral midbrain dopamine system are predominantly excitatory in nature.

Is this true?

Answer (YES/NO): NO